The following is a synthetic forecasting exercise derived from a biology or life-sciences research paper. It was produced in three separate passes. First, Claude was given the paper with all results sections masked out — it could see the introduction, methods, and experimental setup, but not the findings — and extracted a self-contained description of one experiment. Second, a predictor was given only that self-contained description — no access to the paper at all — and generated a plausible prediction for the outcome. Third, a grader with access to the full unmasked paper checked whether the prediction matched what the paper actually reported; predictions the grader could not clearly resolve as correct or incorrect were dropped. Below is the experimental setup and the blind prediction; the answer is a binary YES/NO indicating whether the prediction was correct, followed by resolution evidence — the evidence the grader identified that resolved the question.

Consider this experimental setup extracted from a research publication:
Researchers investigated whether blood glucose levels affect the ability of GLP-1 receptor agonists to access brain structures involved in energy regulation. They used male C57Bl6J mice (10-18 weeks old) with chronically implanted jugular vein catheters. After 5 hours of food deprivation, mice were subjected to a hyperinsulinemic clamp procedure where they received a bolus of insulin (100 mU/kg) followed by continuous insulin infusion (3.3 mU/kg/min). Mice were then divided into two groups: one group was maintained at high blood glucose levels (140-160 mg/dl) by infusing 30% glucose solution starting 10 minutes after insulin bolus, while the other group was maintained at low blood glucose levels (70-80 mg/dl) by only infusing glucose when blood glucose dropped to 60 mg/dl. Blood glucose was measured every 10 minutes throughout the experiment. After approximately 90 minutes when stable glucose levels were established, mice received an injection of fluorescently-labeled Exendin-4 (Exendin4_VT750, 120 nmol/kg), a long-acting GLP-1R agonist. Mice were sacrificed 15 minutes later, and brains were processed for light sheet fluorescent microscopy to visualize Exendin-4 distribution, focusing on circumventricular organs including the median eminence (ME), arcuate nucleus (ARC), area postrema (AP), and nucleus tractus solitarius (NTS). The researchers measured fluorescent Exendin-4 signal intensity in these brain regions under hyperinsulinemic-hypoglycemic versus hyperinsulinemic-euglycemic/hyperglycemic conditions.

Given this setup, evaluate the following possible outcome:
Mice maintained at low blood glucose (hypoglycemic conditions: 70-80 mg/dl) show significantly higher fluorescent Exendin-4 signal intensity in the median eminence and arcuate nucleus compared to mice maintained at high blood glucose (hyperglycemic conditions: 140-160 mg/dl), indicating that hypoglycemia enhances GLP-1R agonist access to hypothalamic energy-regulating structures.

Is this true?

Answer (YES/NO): YES